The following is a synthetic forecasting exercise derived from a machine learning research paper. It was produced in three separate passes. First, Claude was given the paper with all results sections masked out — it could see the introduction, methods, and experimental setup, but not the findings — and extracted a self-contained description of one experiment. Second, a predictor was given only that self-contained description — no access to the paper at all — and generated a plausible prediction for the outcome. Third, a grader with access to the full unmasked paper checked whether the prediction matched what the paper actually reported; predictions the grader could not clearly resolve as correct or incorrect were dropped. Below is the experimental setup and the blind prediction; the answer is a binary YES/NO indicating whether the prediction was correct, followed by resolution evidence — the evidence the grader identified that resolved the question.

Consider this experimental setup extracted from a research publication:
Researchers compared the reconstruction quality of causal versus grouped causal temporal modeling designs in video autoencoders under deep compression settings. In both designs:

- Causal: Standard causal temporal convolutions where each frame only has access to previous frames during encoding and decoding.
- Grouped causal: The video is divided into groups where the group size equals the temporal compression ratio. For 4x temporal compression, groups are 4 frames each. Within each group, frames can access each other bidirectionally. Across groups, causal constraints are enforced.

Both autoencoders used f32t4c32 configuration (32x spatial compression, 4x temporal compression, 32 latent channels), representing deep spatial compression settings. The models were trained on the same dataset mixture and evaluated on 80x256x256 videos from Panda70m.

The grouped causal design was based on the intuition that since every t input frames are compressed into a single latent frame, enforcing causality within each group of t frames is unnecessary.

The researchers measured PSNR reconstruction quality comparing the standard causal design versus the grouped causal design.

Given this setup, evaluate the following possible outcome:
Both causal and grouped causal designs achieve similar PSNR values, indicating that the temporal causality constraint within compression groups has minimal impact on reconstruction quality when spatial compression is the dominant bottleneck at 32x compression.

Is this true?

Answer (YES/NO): NO